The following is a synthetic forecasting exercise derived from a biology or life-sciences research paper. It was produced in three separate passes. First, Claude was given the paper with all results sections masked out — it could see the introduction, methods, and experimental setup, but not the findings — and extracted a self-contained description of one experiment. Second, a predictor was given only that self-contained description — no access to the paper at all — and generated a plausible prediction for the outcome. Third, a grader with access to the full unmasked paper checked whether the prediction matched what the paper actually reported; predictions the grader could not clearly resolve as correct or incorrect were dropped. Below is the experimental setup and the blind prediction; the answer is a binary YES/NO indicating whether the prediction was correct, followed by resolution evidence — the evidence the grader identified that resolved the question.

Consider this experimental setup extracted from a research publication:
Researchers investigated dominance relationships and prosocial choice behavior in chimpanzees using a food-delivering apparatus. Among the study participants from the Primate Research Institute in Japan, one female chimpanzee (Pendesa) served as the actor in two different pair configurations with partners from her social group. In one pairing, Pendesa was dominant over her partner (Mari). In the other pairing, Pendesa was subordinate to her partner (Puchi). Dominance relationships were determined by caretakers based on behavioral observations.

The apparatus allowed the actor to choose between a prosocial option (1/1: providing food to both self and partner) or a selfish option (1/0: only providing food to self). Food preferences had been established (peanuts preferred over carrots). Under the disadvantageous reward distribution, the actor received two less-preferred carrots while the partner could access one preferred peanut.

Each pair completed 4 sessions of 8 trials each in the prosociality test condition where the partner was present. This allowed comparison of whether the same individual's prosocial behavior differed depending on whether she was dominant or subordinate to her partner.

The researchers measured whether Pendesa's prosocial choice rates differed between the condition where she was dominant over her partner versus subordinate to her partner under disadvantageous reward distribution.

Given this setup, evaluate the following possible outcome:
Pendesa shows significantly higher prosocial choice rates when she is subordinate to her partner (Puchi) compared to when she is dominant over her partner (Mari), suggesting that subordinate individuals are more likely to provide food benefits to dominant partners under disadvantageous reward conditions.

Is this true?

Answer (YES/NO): YES